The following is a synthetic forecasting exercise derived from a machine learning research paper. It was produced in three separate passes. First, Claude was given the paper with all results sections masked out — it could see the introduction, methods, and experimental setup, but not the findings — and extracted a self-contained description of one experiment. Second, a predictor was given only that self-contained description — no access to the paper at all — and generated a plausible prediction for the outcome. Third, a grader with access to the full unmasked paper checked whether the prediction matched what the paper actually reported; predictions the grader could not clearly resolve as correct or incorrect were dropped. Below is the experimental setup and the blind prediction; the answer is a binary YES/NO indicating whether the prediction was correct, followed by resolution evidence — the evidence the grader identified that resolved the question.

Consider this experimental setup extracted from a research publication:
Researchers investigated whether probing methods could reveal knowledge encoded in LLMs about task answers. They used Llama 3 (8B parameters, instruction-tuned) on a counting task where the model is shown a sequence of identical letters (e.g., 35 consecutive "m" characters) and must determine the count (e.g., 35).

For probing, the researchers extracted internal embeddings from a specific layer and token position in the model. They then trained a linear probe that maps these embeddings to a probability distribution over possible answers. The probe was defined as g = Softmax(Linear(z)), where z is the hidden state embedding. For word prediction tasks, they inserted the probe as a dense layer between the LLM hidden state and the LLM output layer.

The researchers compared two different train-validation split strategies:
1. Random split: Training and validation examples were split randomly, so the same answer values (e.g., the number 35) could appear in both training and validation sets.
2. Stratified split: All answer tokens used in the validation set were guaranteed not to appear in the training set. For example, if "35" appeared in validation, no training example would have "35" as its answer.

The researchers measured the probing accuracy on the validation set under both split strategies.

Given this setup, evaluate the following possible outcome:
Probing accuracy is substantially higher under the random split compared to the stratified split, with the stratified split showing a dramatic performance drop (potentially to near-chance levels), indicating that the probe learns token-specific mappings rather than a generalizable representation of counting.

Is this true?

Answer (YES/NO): YES